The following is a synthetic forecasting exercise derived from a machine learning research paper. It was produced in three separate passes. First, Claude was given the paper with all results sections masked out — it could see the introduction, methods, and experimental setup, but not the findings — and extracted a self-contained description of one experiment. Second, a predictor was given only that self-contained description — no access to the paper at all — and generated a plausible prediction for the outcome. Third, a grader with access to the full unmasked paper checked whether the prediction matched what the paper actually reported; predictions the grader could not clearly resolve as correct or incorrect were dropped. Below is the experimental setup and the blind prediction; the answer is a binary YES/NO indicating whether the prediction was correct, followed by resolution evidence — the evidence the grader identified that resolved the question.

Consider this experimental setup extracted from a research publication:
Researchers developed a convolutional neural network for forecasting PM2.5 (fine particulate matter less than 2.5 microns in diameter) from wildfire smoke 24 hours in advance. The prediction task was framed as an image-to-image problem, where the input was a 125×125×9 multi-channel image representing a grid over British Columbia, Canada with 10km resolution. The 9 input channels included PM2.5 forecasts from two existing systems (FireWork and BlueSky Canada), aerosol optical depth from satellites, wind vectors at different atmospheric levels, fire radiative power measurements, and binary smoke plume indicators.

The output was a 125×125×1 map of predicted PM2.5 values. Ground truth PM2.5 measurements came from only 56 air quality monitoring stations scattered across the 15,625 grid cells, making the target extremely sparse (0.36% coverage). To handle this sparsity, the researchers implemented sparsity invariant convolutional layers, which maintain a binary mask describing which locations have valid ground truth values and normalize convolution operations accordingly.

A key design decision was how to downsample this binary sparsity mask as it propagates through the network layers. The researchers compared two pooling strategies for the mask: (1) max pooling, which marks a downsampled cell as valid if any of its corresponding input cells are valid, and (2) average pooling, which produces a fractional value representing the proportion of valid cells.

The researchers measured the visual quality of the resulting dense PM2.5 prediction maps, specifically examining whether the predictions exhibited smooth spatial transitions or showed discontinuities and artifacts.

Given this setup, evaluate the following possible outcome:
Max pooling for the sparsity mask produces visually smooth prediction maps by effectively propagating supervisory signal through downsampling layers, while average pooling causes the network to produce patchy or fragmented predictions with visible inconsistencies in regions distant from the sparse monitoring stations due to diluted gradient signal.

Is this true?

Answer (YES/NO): NO